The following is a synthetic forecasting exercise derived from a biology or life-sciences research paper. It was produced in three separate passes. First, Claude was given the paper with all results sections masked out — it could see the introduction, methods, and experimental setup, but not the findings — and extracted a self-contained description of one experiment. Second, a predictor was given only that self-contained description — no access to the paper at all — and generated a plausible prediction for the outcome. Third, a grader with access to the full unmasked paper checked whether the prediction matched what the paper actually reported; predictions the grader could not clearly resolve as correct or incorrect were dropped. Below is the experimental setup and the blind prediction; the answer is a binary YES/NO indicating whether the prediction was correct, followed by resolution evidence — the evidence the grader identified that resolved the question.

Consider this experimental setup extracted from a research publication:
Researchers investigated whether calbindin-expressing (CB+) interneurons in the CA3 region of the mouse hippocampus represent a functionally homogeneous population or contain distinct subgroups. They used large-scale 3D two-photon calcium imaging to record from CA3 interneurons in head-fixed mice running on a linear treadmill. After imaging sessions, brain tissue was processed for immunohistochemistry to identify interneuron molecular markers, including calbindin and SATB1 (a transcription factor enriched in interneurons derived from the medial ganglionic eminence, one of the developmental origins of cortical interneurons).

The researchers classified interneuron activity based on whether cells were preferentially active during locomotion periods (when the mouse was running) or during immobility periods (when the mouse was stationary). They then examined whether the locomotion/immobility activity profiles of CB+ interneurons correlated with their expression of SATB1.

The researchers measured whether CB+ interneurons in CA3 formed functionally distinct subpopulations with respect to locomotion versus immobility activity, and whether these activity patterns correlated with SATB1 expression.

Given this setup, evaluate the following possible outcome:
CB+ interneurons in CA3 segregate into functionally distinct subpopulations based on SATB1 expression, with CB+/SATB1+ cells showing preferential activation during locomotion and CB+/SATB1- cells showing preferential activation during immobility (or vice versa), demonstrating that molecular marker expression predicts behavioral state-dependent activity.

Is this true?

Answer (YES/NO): YES